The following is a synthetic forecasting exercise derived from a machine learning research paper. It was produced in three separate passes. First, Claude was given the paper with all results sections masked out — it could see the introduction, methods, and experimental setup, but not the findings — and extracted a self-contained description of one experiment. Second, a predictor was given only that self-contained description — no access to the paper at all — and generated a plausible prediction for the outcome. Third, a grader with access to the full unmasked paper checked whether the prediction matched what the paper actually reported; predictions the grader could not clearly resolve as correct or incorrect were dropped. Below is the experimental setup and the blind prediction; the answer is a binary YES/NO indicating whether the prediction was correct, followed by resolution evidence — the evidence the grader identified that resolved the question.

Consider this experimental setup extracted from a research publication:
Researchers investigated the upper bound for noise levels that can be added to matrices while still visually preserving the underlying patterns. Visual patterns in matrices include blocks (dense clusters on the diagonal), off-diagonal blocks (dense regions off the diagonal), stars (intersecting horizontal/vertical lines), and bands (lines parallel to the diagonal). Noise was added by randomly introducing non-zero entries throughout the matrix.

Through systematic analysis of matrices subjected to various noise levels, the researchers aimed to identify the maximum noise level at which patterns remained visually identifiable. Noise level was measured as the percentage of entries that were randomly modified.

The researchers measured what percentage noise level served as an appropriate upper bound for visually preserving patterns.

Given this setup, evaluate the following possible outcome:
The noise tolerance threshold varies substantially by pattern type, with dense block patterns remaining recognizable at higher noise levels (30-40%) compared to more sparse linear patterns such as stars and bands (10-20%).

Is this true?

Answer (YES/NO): NO